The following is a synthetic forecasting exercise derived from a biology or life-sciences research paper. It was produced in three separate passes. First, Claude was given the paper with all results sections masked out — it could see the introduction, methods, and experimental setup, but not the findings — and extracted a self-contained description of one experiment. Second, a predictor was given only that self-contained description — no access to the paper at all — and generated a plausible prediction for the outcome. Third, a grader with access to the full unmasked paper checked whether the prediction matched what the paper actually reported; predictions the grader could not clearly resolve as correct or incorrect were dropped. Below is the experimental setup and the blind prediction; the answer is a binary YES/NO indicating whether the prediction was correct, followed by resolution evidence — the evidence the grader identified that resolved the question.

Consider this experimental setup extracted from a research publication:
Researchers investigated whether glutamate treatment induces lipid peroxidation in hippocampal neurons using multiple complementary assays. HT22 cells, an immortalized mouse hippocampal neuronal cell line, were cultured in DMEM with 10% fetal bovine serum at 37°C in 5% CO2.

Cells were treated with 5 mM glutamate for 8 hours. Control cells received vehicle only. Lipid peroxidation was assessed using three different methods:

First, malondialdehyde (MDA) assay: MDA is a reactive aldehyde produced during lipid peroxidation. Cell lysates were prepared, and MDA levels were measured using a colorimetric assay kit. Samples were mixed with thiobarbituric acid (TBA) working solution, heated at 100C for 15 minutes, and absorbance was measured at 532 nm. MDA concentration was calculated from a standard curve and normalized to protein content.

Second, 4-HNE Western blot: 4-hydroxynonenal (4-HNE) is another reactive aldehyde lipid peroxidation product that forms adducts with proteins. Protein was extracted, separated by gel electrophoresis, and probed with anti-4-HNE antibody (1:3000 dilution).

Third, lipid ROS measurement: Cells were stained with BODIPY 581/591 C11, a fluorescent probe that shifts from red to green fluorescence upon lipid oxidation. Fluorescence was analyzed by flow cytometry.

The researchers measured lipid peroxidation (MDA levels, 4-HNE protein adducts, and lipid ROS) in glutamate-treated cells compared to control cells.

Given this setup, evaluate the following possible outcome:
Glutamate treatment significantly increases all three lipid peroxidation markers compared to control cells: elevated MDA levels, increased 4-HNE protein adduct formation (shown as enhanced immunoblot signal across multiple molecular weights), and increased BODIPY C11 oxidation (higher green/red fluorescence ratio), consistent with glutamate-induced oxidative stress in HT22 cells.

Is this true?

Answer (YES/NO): YES